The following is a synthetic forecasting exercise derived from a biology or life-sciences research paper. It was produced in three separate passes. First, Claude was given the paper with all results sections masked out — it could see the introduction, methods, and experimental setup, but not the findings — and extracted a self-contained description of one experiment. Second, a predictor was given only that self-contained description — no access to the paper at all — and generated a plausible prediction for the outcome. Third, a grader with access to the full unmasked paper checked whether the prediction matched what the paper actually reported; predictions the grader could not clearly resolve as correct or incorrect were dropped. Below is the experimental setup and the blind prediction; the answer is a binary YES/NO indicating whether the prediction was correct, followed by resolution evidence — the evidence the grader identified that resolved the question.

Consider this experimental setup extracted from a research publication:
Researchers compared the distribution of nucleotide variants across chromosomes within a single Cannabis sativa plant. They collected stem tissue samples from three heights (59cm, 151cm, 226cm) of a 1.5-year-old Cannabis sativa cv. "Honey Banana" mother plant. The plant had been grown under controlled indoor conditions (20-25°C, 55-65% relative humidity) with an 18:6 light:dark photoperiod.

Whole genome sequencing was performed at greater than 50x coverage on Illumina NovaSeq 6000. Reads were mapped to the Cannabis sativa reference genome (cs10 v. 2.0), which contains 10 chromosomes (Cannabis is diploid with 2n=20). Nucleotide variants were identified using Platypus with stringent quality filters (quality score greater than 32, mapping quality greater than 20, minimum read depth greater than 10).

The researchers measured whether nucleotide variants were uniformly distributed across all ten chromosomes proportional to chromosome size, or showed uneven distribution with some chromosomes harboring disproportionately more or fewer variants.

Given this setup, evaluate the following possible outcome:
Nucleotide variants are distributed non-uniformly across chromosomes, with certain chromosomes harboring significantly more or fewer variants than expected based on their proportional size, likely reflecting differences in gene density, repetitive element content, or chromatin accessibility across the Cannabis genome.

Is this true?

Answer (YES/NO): YES